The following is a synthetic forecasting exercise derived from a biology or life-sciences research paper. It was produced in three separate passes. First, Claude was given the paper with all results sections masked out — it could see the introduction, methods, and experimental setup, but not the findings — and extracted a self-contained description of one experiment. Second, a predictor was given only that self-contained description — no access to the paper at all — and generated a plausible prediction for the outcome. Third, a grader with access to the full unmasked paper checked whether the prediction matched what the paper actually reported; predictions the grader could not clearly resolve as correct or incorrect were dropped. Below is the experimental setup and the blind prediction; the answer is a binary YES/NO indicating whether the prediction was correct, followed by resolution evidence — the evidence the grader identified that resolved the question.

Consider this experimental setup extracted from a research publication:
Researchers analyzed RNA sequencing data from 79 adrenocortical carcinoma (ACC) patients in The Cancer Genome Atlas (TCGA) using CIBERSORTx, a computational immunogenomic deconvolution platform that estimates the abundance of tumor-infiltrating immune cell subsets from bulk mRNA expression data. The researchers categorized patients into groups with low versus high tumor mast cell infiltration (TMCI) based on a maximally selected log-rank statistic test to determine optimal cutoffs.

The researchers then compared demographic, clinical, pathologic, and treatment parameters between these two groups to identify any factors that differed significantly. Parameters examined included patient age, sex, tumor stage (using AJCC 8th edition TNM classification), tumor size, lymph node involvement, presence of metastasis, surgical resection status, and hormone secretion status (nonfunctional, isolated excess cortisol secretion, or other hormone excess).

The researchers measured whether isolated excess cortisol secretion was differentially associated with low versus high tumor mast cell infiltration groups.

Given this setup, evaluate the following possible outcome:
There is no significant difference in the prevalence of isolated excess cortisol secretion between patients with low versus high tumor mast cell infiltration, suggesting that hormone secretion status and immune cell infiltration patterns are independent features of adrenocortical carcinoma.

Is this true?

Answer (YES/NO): NO